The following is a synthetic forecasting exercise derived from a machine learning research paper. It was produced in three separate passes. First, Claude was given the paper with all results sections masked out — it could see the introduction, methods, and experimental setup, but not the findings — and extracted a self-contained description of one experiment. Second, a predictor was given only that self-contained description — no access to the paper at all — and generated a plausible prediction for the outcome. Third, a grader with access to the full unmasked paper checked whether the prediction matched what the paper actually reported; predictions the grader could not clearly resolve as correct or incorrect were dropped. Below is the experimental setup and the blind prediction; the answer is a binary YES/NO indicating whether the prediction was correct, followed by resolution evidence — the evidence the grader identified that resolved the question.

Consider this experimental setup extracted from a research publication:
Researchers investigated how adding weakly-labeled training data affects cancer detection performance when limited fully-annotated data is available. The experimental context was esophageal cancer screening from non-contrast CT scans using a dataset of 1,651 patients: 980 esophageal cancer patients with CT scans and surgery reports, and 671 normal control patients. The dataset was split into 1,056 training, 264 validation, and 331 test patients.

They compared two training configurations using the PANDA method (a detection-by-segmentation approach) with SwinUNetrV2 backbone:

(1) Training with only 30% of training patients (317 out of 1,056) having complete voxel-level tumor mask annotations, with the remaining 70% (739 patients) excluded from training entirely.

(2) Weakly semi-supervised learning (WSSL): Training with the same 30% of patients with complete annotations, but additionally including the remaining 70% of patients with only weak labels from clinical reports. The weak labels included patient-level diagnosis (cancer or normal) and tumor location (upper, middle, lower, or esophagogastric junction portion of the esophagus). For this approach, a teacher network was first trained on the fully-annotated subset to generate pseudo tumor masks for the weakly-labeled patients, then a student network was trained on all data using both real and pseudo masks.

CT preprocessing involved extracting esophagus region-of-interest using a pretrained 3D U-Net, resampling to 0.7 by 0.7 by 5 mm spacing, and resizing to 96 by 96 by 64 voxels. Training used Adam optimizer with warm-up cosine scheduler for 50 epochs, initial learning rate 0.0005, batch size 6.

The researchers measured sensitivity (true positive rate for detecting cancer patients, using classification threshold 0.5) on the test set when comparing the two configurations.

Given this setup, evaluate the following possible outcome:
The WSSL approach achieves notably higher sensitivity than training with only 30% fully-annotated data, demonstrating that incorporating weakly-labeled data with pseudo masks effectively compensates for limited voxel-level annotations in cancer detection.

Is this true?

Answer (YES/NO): YES